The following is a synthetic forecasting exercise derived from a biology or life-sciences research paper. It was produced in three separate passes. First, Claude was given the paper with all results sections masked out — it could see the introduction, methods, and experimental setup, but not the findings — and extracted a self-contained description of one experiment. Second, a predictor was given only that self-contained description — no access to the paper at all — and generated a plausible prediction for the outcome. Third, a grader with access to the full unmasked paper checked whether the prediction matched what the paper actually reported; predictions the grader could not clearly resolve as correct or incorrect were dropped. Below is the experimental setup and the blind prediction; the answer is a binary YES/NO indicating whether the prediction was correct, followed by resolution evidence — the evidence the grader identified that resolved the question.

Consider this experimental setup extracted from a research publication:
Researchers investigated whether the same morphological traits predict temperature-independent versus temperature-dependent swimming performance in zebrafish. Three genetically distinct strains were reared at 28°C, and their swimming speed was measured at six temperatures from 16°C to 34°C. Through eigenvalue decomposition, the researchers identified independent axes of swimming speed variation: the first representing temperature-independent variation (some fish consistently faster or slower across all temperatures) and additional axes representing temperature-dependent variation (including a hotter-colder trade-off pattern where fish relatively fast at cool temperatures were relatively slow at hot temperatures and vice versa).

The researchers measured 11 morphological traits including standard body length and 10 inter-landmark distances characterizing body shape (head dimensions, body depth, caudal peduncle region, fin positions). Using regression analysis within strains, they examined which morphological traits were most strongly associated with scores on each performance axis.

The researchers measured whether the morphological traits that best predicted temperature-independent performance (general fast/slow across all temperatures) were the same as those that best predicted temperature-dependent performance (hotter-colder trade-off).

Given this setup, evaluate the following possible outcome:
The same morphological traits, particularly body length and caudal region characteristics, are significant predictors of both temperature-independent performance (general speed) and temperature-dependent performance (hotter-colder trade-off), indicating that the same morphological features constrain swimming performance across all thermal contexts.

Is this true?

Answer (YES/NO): NO